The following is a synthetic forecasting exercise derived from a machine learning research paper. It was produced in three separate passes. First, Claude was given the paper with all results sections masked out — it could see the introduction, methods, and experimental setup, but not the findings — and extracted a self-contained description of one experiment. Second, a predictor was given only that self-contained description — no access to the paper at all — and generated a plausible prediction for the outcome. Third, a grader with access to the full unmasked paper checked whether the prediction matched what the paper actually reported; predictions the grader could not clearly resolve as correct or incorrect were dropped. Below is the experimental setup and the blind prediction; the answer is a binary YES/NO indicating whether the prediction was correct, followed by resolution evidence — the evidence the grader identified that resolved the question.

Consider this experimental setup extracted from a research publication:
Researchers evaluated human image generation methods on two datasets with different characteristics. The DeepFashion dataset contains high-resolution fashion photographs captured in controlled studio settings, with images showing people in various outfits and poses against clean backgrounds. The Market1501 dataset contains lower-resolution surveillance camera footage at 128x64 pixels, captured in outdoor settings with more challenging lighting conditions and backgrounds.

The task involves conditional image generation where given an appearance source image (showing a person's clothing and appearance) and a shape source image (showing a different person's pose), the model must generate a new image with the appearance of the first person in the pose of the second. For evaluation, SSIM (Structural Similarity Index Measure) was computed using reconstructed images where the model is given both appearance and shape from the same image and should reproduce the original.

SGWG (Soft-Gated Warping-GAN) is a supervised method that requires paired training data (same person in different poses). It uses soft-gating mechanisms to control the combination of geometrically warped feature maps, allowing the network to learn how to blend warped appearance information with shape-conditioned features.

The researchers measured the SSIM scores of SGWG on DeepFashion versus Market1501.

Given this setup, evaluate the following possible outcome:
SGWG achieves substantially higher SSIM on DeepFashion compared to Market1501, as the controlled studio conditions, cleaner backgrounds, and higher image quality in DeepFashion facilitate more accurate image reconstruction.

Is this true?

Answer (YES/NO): YES